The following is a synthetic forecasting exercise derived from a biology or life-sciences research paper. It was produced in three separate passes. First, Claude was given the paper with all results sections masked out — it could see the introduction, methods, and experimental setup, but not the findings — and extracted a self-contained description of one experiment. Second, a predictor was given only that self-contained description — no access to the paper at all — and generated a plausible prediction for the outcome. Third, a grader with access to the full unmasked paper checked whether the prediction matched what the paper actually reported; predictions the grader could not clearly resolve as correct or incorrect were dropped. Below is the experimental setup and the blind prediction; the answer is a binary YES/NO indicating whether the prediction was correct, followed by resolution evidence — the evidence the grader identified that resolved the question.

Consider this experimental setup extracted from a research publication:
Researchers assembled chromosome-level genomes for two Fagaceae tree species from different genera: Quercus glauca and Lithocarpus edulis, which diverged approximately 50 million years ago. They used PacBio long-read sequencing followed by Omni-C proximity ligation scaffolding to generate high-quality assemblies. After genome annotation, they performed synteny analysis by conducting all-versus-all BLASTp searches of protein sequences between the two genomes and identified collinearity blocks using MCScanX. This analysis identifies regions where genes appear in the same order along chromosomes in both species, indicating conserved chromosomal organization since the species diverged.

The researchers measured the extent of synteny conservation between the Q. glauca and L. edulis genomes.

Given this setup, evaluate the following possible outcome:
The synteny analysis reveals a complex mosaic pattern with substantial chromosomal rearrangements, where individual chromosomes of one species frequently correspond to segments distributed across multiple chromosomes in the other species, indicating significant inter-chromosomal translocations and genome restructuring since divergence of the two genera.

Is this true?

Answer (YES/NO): NO